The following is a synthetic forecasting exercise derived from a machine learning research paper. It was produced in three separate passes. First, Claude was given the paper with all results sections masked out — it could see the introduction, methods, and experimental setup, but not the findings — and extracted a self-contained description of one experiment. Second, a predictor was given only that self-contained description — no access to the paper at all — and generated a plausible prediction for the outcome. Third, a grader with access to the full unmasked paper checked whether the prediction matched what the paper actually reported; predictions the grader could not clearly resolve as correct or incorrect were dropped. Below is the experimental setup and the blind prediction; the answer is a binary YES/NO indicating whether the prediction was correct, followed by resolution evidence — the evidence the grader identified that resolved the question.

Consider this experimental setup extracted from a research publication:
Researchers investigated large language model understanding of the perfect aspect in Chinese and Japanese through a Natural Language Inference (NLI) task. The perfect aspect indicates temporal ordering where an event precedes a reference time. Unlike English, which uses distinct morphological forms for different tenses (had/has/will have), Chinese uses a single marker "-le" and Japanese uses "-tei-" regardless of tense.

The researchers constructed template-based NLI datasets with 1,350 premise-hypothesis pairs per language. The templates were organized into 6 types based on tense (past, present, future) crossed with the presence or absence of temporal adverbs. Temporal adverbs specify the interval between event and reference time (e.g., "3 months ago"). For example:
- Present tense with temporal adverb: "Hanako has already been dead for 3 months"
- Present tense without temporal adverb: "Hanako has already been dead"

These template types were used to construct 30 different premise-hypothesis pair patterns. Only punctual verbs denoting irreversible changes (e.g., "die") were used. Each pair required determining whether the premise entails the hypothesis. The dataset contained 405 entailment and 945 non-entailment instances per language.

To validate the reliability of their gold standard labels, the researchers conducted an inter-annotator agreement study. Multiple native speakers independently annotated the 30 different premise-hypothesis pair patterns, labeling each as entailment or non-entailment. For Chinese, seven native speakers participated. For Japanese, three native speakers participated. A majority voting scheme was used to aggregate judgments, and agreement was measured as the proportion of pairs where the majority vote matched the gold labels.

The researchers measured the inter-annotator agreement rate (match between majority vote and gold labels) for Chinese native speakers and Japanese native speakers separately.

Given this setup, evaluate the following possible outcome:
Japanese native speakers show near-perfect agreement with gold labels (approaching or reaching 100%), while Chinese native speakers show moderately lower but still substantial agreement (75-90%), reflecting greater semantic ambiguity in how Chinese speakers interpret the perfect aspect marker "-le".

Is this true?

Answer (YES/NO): NO